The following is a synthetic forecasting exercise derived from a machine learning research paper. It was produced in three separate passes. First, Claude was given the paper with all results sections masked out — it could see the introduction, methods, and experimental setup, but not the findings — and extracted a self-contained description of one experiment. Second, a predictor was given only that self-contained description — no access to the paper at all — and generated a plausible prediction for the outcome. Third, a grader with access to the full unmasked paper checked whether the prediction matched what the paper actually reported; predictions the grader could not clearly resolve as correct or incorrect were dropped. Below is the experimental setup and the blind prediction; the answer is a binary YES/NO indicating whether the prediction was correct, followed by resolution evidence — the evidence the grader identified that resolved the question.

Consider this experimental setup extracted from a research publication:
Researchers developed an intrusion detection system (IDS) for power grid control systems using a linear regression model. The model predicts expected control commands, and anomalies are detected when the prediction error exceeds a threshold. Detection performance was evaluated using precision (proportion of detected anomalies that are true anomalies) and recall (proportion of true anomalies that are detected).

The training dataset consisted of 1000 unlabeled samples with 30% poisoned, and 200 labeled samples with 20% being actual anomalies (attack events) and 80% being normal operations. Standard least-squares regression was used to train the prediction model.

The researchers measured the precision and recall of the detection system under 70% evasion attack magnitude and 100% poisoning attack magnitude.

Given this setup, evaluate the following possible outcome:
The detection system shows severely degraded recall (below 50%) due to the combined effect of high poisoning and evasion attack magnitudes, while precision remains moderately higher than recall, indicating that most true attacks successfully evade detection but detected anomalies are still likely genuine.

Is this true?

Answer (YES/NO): NO